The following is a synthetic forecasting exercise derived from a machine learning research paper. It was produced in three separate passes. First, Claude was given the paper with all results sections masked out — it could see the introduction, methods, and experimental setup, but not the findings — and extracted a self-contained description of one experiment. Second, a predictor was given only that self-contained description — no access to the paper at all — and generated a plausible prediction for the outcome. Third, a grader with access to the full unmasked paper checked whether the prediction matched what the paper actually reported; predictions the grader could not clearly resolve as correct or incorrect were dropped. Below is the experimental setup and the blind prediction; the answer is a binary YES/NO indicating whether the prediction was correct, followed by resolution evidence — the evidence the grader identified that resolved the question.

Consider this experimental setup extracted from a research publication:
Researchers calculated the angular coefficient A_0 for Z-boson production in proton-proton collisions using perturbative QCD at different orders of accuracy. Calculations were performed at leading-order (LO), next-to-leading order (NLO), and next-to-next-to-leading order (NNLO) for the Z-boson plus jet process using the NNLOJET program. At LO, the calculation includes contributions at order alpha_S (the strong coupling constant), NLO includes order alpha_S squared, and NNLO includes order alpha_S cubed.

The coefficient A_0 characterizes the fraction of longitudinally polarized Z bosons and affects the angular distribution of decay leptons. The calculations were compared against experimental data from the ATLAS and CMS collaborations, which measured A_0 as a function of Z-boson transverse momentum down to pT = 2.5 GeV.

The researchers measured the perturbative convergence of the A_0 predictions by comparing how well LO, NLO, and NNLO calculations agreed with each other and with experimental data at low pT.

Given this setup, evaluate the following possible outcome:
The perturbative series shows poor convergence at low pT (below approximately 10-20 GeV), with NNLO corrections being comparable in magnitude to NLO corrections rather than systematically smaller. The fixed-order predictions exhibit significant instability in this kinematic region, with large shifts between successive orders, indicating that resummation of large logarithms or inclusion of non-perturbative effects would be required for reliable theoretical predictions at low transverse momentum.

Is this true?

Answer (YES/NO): NO